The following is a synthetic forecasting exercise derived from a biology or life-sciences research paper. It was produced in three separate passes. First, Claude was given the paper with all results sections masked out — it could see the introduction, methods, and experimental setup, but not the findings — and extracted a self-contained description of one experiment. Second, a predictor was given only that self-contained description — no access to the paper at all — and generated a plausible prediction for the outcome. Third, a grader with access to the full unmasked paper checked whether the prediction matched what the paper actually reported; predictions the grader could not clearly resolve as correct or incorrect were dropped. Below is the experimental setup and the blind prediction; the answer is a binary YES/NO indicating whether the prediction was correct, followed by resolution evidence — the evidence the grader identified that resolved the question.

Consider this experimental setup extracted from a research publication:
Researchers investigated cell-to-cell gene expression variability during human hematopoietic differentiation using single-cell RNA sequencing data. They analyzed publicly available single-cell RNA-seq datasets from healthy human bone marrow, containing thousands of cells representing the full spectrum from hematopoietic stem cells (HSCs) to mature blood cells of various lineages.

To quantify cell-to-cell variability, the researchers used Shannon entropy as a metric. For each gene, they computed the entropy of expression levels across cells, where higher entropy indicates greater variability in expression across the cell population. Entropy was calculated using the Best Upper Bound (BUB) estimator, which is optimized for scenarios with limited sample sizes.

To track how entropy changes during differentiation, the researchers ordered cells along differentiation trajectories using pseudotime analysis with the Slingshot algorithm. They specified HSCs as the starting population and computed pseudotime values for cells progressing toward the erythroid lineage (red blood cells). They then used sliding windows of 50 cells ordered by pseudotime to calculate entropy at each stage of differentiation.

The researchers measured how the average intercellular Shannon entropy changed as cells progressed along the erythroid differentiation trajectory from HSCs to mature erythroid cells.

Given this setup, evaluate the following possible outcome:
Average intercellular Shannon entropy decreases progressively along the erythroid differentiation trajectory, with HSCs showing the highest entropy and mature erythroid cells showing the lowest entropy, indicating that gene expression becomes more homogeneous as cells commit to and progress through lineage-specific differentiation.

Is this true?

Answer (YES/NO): NO